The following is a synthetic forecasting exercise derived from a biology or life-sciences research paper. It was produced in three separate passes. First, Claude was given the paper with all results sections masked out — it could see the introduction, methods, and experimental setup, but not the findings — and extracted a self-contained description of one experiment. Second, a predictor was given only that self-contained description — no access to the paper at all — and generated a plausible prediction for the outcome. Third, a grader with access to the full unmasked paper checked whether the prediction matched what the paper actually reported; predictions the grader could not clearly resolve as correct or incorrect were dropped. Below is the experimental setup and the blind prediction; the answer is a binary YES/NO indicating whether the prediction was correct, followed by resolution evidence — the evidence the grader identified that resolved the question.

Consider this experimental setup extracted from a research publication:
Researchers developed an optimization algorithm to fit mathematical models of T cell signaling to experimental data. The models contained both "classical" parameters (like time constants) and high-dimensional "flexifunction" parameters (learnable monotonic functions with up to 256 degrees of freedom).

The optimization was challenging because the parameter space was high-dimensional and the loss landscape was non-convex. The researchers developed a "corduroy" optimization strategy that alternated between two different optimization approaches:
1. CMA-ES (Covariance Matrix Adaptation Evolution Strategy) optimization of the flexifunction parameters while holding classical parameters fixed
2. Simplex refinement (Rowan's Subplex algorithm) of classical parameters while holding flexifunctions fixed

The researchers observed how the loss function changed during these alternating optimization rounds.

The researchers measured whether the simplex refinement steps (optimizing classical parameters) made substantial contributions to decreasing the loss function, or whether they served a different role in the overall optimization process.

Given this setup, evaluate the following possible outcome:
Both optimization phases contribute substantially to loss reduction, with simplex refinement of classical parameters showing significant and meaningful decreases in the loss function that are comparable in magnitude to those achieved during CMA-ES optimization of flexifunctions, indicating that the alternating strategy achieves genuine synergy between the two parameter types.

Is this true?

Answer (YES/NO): NO